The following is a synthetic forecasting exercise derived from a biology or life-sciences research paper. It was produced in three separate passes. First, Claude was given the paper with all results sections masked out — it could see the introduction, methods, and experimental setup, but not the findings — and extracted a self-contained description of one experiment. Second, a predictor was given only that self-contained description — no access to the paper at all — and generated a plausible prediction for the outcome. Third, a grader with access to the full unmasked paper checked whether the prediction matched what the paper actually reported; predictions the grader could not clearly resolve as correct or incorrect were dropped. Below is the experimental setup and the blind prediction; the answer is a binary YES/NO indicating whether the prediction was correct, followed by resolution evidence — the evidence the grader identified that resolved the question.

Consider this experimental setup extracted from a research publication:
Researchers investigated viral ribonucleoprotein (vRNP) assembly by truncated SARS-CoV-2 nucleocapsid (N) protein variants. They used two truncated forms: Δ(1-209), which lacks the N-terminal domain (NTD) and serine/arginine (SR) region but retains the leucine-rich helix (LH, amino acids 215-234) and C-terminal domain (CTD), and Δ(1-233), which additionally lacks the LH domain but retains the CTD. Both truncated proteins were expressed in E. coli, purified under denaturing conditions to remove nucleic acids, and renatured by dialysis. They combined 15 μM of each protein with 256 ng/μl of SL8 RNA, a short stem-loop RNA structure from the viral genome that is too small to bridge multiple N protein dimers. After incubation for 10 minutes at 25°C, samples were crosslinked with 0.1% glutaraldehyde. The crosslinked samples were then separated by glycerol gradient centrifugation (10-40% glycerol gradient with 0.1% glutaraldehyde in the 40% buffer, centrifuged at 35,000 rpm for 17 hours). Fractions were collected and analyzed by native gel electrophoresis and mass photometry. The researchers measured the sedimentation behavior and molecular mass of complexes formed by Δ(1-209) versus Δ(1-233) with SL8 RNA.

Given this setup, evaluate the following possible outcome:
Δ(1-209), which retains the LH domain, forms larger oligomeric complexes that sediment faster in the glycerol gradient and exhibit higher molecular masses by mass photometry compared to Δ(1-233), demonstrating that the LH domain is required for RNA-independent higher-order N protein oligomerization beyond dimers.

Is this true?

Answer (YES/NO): NO